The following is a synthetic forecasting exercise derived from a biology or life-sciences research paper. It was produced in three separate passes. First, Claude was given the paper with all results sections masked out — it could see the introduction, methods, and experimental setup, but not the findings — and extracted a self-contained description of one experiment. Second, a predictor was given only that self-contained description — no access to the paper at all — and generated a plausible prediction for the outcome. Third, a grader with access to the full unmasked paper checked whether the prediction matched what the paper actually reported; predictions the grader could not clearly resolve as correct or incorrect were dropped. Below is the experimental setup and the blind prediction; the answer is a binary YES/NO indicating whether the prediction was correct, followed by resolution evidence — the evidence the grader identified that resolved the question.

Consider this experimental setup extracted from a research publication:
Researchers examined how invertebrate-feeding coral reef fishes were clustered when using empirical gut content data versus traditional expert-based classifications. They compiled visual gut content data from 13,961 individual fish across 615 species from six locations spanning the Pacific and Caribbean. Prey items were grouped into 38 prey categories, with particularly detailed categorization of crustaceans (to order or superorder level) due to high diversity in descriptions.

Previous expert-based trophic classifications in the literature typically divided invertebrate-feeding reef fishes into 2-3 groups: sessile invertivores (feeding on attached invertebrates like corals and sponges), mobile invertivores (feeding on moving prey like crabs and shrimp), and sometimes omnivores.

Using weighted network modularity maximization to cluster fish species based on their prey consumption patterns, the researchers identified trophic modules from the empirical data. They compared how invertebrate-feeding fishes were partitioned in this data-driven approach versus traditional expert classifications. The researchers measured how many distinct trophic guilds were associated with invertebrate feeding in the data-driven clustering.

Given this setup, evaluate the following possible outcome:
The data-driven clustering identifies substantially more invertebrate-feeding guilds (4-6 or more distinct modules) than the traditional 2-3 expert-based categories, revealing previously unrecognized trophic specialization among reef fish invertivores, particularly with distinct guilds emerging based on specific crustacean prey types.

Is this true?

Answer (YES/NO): NO